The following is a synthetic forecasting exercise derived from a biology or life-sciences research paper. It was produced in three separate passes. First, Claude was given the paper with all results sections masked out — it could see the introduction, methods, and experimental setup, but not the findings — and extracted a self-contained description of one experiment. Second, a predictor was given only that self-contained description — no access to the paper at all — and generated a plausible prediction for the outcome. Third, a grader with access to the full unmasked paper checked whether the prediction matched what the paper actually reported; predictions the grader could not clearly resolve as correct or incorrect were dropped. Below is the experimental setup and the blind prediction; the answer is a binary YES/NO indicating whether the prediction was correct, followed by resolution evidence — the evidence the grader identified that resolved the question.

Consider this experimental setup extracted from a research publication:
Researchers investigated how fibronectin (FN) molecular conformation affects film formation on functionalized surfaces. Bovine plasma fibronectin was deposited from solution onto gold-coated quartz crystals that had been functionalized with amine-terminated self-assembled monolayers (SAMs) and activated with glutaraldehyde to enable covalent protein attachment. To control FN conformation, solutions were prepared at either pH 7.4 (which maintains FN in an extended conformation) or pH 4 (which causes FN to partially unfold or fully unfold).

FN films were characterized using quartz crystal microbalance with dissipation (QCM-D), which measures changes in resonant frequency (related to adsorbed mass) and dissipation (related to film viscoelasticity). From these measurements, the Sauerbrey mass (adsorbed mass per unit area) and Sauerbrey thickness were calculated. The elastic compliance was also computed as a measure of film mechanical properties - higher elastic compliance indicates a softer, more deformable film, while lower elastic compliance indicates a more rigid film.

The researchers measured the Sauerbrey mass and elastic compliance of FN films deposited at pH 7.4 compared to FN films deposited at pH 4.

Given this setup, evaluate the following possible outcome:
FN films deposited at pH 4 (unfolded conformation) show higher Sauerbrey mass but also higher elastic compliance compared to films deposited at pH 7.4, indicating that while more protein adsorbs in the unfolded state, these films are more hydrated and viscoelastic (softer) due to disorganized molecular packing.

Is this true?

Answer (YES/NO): NO